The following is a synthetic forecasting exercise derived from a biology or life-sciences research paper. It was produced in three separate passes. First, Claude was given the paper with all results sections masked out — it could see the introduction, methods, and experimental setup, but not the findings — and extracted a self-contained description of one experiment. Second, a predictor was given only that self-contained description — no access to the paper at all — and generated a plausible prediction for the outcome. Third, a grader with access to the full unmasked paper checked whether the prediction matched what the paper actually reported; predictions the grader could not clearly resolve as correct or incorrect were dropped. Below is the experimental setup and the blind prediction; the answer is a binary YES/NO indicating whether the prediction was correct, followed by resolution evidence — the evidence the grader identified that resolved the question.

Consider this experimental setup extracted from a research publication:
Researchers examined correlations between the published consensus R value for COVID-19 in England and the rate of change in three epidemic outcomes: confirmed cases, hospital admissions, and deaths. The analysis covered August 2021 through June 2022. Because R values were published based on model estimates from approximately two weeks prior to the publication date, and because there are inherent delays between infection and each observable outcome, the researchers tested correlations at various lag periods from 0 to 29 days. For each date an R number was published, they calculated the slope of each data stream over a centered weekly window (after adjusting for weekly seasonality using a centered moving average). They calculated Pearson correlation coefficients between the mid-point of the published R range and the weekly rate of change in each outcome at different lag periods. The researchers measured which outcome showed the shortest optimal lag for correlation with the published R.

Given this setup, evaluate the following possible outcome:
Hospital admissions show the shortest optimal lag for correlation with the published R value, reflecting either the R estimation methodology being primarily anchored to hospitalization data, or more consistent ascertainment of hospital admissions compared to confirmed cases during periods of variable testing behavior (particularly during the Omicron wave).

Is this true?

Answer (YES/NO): NO